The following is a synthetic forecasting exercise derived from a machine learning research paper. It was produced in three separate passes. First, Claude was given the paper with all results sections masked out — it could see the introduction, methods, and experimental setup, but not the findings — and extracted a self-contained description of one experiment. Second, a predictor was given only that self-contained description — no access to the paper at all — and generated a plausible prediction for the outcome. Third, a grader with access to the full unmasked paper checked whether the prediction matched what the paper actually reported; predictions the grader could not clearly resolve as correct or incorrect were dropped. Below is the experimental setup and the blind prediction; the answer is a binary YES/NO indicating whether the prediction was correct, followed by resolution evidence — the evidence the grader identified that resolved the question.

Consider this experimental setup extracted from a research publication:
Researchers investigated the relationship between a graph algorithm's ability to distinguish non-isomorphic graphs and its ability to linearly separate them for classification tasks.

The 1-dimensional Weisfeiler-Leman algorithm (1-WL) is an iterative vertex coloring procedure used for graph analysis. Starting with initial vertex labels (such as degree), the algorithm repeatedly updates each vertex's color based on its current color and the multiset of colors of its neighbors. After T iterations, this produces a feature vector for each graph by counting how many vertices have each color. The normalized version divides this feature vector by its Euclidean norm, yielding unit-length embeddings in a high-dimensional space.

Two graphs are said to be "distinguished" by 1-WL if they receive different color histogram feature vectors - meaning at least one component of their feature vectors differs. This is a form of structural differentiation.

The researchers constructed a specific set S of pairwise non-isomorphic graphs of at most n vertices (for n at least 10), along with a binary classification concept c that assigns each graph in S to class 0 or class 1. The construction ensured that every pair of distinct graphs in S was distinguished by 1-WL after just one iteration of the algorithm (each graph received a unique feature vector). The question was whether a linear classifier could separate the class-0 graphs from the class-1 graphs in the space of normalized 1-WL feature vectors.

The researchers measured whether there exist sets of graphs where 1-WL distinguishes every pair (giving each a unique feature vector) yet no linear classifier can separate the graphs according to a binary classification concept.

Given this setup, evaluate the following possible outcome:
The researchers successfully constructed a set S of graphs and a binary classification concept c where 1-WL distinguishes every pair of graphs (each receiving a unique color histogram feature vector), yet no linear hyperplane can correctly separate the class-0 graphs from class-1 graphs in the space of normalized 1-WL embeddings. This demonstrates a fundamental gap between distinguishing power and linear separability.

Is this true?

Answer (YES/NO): YES